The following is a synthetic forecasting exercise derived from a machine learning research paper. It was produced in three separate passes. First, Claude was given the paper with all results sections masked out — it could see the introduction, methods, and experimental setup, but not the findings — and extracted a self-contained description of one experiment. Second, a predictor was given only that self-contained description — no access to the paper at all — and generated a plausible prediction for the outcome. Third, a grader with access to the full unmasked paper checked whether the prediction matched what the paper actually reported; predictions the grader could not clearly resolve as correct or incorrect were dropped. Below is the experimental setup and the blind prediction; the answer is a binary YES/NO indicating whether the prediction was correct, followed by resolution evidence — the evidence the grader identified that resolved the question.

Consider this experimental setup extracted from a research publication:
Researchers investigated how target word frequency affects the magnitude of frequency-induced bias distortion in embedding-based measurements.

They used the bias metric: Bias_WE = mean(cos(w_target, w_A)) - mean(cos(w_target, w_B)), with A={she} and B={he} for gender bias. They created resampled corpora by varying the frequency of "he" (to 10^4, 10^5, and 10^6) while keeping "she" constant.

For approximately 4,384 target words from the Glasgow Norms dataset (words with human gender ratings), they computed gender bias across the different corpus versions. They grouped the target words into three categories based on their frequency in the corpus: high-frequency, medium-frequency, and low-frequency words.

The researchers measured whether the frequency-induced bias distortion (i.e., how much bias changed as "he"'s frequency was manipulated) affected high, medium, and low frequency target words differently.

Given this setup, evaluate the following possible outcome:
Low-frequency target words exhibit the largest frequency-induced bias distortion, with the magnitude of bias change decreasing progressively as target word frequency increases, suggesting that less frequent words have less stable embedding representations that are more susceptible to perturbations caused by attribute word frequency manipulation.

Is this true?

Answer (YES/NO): NO